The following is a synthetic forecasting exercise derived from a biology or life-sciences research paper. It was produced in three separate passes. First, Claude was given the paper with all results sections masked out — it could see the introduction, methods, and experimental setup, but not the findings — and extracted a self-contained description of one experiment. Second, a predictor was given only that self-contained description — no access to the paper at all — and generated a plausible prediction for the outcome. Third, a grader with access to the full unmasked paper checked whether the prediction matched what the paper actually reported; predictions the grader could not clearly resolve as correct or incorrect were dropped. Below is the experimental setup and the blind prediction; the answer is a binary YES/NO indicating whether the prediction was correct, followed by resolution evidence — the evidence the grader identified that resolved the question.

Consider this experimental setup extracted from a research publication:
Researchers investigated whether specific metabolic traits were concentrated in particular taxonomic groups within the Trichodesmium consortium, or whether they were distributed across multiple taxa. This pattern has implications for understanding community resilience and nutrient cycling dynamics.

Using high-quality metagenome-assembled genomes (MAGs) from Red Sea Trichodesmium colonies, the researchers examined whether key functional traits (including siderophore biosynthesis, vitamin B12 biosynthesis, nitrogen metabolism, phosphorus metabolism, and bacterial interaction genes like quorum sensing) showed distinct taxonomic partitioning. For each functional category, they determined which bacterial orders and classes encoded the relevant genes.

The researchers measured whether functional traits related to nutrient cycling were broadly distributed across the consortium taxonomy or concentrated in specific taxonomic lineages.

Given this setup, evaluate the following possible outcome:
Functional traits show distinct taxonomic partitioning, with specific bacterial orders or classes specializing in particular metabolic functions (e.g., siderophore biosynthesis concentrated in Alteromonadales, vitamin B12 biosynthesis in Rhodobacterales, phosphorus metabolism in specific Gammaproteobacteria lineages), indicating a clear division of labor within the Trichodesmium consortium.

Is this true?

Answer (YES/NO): NO